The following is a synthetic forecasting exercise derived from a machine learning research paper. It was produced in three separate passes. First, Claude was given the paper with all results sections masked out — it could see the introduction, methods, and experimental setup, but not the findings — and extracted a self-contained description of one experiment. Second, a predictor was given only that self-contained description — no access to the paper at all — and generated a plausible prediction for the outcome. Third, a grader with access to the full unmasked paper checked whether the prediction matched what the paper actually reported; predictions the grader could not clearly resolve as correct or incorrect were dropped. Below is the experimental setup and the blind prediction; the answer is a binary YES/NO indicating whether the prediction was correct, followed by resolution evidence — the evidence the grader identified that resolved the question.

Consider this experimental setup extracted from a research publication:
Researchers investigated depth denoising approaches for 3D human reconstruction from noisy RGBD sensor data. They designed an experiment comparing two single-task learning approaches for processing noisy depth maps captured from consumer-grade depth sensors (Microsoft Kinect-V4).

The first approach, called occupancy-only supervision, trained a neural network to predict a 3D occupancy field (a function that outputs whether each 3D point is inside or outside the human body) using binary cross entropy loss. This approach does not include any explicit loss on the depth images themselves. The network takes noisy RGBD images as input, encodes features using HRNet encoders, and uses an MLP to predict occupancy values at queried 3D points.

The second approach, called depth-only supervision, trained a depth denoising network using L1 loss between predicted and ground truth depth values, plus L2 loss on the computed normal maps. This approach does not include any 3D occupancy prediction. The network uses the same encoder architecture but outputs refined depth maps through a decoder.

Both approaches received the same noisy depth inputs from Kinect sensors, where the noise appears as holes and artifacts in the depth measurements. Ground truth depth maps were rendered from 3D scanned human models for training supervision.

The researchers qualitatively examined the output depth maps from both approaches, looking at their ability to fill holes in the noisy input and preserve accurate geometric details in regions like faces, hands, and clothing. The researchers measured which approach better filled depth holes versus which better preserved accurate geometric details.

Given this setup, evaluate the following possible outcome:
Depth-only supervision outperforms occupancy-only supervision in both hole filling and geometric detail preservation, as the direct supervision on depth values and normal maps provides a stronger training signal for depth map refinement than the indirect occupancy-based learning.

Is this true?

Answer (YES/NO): NO